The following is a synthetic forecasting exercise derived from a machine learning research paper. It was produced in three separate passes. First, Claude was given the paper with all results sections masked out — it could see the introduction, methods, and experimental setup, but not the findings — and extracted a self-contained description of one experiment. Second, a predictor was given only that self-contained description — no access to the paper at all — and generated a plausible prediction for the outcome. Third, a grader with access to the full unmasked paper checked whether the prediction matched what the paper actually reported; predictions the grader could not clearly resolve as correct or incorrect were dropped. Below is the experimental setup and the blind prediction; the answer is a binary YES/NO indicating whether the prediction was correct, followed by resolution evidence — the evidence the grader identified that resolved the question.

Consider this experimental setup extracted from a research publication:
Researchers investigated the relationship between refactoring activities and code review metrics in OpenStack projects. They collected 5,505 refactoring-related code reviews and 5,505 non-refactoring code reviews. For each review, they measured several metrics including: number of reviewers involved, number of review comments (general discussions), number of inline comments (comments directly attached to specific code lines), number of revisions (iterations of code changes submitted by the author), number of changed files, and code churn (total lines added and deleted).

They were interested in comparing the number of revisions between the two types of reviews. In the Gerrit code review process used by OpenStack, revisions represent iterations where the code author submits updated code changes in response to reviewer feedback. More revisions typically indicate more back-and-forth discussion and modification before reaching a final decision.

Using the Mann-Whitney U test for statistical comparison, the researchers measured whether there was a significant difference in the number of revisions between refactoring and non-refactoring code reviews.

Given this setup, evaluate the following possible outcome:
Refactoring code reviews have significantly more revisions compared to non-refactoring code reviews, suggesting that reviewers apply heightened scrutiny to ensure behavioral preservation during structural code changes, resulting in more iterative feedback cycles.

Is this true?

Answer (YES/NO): YES